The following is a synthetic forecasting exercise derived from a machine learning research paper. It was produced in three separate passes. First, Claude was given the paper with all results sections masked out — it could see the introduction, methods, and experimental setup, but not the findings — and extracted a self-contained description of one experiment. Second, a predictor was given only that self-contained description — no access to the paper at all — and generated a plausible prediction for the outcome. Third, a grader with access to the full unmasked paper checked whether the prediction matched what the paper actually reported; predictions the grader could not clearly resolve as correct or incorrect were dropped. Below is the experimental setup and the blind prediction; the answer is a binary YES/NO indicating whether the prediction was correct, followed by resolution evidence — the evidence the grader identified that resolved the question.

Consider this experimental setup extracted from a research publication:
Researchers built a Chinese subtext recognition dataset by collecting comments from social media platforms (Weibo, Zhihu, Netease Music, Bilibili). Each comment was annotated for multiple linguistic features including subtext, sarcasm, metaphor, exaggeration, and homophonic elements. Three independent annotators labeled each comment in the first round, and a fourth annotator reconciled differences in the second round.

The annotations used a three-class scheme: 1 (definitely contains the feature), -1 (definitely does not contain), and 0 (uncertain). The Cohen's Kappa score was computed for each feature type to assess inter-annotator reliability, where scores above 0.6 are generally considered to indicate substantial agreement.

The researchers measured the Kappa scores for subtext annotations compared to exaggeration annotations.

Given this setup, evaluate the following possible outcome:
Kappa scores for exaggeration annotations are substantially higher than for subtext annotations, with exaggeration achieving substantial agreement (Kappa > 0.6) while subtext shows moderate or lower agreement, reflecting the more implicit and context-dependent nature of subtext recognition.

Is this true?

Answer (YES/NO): YES